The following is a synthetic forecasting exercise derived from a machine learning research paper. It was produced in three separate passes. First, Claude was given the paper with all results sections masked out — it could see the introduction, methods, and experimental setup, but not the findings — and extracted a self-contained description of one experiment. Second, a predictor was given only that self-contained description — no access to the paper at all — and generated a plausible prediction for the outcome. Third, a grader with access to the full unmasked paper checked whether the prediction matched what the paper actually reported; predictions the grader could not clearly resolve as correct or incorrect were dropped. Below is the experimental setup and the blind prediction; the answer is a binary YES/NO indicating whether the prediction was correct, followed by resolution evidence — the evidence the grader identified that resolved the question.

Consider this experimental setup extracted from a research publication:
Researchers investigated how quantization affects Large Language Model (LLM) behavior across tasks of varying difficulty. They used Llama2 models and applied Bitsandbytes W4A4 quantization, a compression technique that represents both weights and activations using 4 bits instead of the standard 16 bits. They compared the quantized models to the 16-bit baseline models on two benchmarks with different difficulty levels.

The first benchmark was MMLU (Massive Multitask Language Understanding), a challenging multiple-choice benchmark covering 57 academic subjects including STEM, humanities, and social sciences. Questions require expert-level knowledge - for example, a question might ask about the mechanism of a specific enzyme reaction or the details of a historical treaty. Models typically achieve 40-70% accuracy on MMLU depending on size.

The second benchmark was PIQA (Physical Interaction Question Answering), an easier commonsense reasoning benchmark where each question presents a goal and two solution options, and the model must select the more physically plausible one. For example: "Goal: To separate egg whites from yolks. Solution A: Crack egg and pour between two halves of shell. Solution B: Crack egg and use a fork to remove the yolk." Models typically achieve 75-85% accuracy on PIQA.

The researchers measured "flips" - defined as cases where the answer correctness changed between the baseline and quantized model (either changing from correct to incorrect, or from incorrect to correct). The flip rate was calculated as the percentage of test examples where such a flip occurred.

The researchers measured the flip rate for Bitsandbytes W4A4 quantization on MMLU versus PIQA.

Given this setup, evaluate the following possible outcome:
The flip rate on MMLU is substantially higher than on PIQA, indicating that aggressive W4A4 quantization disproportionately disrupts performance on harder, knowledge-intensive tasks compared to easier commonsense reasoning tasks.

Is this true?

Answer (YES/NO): YES